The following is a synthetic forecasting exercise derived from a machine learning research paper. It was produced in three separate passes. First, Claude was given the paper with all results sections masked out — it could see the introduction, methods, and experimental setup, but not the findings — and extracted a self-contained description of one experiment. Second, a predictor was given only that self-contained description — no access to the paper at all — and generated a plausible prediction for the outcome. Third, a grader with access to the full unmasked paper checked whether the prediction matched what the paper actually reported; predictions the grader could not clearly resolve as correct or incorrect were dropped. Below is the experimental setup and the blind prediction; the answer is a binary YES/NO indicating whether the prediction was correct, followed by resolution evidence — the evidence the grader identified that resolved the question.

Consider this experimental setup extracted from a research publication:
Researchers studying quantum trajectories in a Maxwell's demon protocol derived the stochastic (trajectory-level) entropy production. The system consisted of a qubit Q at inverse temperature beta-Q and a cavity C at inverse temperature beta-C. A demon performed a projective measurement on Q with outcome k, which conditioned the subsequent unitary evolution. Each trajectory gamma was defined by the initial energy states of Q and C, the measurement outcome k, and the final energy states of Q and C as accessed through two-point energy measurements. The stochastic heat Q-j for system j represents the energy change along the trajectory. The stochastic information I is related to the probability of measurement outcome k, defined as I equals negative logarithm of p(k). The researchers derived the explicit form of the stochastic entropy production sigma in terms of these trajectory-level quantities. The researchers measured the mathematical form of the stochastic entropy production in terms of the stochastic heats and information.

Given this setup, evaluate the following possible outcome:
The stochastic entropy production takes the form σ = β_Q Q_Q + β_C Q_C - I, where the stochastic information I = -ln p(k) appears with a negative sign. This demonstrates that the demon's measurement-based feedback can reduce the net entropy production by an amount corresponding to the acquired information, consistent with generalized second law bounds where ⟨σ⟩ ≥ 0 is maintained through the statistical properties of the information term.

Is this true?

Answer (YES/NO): NO